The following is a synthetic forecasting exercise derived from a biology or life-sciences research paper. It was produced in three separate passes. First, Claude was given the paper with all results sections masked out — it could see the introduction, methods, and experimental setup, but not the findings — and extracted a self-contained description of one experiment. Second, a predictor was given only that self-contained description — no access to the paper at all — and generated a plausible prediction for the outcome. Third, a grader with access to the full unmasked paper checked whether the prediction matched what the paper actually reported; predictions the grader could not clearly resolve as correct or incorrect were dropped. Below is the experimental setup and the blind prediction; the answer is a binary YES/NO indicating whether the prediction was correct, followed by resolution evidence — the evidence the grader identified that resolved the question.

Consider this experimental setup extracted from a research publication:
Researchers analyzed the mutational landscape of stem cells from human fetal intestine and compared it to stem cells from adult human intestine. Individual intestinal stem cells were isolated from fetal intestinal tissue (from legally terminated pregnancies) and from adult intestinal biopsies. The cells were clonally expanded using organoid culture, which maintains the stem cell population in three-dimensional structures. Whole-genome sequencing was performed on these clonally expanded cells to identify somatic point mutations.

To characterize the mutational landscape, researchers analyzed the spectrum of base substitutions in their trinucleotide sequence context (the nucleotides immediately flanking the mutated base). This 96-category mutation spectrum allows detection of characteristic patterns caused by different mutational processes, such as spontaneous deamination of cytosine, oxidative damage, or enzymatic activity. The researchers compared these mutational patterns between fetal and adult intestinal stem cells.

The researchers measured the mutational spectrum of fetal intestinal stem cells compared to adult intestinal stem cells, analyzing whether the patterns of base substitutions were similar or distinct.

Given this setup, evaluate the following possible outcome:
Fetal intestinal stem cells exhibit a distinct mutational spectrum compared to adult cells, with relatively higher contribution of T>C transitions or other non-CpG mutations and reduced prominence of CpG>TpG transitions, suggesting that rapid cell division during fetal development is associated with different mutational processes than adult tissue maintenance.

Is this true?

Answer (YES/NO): NO